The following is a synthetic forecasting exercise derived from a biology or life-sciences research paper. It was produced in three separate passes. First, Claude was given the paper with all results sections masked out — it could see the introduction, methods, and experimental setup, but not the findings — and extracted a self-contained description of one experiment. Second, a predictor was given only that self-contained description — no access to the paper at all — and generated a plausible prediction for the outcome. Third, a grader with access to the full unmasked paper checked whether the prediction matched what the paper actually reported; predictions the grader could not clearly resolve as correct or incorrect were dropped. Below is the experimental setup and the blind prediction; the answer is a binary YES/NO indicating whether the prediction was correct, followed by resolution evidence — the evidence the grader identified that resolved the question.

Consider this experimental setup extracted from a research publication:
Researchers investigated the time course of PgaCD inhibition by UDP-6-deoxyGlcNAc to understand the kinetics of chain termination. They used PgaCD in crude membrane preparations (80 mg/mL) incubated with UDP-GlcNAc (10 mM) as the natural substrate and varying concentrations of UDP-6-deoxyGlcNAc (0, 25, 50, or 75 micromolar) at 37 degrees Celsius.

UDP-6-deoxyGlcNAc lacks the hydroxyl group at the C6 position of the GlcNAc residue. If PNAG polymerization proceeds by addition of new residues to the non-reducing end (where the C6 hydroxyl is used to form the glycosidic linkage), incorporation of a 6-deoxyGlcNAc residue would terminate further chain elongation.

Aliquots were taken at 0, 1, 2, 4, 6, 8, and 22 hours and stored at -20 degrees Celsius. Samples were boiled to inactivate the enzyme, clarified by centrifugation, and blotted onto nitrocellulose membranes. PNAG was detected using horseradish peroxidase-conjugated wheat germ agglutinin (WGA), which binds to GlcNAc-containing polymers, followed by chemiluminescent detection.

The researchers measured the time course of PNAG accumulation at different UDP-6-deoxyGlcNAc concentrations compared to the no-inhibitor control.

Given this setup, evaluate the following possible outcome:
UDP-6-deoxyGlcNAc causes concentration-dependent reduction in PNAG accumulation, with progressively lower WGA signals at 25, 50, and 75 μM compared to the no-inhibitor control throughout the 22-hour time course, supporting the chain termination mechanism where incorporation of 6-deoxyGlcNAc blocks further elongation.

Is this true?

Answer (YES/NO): YES